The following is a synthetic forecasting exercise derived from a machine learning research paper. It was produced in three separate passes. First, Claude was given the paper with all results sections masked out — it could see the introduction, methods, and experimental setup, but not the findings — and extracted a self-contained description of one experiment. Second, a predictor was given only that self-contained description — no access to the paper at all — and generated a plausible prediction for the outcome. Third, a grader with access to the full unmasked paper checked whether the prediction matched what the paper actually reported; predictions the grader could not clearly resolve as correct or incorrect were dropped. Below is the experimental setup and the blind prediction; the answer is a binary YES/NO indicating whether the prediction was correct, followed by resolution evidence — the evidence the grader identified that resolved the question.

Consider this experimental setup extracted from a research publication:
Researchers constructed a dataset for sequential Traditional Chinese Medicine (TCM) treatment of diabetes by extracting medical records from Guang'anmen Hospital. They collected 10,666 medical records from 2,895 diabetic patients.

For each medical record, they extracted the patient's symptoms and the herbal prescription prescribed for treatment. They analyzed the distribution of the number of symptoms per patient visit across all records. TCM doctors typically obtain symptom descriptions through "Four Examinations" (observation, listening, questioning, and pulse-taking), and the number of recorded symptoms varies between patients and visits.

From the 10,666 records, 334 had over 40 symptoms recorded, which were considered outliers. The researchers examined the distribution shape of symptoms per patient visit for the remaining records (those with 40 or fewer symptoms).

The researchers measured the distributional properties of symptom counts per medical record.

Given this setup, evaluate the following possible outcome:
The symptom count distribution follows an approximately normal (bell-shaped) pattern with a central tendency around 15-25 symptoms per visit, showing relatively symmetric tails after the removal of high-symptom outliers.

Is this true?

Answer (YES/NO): NO